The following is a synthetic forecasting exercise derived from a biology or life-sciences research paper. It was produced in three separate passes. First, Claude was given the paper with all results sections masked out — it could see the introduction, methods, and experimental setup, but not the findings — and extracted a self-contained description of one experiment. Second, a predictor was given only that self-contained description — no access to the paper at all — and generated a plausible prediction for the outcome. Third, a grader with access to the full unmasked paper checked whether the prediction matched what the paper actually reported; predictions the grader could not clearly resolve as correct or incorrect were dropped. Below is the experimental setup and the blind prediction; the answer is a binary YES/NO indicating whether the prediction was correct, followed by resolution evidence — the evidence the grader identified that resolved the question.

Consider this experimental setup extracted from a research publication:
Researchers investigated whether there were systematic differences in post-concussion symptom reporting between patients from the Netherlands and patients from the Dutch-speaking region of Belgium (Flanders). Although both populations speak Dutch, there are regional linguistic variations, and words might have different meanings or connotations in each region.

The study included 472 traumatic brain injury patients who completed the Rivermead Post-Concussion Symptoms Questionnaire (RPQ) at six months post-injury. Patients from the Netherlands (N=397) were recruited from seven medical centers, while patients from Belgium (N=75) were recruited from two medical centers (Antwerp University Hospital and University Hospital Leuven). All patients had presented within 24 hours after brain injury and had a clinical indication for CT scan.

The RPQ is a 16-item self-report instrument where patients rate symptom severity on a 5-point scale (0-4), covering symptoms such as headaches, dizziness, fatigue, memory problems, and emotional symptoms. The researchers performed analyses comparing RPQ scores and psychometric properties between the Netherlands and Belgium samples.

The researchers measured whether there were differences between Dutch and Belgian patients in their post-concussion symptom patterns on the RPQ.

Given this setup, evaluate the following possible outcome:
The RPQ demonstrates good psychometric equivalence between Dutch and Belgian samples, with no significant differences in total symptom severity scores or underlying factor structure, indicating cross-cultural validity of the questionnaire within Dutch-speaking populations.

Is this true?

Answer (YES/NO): NO